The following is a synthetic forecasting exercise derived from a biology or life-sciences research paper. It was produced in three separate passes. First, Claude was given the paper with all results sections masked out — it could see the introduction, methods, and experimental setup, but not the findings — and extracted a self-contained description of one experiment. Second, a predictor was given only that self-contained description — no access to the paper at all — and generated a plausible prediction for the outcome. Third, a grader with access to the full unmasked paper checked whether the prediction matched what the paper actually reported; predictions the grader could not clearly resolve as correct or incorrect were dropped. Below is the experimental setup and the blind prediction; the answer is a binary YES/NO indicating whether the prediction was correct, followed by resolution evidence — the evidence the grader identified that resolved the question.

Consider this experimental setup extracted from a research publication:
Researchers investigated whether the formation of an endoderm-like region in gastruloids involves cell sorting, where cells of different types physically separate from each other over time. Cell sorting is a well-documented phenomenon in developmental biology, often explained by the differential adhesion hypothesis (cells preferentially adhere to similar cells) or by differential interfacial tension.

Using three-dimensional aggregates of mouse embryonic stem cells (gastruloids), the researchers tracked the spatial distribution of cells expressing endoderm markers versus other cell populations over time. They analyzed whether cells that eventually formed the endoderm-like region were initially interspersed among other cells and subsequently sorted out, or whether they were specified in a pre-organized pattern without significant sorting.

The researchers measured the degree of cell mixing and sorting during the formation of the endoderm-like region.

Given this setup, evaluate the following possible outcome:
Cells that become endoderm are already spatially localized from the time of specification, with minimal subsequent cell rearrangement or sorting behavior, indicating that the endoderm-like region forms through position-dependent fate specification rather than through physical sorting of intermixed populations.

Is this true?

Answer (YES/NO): NO